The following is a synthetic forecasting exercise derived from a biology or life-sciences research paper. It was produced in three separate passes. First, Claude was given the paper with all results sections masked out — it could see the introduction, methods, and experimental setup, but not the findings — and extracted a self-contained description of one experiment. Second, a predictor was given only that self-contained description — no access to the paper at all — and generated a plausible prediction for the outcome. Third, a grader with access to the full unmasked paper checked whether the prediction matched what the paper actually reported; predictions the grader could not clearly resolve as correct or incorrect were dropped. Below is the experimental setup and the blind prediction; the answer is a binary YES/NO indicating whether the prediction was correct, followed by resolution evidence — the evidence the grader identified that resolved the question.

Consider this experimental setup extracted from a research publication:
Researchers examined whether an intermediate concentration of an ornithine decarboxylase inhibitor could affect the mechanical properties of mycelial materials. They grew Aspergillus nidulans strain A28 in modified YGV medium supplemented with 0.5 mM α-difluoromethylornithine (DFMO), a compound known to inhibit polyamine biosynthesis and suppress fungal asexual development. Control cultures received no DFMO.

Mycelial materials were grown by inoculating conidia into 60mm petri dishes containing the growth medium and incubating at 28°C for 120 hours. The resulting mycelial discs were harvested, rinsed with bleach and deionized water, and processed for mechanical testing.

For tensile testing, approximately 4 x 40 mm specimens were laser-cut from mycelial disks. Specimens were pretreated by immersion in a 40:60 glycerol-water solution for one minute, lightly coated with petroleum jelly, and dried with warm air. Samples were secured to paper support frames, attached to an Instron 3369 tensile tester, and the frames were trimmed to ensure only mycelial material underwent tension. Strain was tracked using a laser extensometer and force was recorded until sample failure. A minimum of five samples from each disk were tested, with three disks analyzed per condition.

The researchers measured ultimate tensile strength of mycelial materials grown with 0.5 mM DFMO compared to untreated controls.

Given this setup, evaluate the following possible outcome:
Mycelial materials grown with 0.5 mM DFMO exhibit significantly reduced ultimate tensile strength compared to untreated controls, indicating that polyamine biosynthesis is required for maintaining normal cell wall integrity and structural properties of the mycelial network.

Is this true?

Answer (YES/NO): NO